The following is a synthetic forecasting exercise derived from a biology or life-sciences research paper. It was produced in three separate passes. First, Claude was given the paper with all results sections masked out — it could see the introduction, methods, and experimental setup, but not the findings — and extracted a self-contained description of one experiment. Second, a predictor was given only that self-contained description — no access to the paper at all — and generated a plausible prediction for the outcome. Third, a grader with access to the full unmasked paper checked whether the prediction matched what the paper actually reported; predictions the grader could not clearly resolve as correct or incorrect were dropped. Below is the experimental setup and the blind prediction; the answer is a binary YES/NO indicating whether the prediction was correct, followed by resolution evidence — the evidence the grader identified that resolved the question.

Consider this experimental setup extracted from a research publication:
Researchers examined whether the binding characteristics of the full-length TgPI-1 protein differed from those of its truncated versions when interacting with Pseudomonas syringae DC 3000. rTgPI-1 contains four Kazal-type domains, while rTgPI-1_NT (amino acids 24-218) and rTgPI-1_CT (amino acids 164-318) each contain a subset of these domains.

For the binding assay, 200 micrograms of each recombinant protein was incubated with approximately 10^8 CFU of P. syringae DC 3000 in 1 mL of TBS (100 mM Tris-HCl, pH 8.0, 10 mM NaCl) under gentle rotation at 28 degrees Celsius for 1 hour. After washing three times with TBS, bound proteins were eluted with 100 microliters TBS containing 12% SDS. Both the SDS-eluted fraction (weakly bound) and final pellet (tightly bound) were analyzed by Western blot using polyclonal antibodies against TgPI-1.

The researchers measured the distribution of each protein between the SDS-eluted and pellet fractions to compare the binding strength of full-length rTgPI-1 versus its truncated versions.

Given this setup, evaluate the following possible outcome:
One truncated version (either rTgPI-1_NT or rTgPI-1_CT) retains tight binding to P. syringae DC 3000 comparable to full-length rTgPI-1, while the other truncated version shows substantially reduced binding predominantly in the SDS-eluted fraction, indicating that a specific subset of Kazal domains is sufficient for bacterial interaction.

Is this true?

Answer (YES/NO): NO